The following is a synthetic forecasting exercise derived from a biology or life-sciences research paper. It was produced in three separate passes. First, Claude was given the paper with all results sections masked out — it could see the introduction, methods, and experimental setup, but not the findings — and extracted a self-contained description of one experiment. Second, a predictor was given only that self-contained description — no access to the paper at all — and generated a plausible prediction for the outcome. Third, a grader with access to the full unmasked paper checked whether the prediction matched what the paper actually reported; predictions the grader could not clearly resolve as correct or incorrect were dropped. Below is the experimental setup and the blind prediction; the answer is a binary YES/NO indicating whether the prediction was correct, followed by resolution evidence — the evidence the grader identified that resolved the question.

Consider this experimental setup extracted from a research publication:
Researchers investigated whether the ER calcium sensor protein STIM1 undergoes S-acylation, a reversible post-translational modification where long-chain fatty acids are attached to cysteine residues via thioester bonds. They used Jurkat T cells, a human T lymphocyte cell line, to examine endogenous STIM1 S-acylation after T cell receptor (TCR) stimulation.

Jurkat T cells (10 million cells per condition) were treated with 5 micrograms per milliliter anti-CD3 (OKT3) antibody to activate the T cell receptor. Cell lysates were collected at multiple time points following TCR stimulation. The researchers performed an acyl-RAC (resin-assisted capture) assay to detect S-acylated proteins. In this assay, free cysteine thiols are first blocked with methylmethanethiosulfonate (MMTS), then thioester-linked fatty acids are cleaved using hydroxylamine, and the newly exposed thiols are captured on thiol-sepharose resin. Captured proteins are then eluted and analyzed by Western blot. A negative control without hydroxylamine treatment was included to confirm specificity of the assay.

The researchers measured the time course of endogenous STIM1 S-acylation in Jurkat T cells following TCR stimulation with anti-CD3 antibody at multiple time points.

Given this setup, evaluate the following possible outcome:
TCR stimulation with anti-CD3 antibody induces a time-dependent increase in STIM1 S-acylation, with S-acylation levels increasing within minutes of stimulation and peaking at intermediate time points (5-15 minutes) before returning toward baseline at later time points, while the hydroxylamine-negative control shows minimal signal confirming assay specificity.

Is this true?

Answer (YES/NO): YES